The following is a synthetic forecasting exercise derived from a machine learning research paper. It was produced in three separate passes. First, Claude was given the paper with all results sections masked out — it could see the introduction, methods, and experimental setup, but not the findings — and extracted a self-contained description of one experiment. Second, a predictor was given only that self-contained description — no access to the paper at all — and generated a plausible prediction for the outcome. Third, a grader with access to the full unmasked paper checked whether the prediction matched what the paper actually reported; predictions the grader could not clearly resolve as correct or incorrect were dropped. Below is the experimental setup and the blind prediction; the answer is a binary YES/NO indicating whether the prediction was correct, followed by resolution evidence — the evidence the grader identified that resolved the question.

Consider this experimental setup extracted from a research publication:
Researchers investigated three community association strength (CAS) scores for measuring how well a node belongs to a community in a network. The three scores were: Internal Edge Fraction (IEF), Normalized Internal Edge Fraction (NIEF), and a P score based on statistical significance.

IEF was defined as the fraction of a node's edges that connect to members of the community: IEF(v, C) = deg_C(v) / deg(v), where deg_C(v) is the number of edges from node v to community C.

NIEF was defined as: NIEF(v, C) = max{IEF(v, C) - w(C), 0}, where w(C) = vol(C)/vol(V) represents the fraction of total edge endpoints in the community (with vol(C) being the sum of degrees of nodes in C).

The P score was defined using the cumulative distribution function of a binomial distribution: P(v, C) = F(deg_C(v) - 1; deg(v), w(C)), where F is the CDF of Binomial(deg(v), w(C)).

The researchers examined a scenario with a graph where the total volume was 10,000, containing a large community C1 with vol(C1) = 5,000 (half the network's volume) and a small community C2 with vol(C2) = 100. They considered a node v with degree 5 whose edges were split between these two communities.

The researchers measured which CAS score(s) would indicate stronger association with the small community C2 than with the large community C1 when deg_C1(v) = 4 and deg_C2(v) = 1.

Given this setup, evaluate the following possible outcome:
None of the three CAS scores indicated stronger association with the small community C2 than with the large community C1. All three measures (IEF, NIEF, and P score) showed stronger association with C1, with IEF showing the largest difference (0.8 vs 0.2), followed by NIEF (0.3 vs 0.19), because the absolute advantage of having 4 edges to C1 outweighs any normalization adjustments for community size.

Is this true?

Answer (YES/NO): NO